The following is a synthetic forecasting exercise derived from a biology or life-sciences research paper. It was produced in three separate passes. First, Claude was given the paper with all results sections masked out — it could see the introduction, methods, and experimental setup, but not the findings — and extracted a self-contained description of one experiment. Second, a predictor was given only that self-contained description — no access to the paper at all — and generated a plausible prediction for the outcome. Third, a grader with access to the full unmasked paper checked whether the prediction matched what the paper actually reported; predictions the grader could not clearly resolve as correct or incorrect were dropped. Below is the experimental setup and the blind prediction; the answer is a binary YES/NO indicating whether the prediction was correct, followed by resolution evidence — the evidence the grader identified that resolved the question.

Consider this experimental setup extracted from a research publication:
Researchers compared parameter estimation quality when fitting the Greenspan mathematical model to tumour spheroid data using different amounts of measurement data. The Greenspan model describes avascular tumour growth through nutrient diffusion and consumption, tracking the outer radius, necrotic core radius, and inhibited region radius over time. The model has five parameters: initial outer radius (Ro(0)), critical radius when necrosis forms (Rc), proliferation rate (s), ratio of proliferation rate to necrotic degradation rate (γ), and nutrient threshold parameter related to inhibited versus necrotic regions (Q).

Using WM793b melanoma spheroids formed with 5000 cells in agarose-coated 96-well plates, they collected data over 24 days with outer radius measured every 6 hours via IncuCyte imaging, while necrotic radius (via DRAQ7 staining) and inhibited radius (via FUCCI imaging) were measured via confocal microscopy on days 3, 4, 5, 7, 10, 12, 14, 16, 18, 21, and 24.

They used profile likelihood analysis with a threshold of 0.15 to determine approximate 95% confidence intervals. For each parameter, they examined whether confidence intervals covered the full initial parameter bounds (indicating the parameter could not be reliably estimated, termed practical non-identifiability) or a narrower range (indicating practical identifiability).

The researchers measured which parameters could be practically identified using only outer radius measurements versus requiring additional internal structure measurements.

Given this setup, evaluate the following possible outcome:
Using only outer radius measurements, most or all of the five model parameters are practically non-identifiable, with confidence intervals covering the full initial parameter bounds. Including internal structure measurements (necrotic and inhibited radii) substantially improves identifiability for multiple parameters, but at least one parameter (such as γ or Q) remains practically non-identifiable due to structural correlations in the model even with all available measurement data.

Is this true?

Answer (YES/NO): NO